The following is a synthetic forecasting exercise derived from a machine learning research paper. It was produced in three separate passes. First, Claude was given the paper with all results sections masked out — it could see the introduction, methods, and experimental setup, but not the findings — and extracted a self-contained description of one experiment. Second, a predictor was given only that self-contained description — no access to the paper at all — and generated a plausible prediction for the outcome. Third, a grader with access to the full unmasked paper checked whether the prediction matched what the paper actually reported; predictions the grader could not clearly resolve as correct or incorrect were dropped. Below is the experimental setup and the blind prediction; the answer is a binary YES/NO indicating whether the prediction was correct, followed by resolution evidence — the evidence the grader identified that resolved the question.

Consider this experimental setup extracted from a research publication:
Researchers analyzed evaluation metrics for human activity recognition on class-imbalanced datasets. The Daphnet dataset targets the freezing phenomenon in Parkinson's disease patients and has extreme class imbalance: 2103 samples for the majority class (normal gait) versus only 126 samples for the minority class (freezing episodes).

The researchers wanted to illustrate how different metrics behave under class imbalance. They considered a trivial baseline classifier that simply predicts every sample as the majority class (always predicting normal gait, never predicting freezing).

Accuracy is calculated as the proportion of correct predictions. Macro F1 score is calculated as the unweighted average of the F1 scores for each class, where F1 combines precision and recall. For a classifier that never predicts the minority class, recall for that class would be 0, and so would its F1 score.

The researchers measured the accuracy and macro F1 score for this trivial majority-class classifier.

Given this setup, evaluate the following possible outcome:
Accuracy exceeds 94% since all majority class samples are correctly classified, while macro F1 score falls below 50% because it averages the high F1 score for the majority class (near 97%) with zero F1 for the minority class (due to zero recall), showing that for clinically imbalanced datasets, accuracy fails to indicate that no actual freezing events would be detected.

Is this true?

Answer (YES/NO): NO